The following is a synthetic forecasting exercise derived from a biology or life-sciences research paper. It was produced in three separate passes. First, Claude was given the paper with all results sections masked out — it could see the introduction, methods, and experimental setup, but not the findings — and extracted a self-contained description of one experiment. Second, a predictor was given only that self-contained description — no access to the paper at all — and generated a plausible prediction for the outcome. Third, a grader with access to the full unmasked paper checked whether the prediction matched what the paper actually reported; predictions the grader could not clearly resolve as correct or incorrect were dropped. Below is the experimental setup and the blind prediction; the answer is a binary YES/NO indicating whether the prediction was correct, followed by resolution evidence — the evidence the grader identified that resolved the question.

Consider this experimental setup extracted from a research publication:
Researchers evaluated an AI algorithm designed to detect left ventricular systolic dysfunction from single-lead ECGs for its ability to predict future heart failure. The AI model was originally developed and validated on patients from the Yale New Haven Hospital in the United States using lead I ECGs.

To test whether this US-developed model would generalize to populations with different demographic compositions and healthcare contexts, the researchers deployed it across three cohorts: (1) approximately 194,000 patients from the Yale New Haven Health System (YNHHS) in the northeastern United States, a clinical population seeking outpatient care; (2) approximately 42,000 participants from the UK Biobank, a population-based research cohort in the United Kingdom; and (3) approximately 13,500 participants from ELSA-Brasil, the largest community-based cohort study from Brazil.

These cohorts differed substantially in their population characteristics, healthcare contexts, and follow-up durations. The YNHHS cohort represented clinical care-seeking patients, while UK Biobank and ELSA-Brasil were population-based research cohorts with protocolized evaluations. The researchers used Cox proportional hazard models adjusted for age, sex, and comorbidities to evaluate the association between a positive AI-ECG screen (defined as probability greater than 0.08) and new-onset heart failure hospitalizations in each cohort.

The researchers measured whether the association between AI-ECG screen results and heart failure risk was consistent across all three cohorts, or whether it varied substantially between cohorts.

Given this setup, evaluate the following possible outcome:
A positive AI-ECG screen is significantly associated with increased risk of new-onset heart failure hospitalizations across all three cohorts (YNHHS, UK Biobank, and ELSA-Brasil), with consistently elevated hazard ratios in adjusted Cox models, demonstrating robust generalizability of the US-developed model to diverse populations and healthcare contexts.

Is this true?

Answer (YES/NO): YES